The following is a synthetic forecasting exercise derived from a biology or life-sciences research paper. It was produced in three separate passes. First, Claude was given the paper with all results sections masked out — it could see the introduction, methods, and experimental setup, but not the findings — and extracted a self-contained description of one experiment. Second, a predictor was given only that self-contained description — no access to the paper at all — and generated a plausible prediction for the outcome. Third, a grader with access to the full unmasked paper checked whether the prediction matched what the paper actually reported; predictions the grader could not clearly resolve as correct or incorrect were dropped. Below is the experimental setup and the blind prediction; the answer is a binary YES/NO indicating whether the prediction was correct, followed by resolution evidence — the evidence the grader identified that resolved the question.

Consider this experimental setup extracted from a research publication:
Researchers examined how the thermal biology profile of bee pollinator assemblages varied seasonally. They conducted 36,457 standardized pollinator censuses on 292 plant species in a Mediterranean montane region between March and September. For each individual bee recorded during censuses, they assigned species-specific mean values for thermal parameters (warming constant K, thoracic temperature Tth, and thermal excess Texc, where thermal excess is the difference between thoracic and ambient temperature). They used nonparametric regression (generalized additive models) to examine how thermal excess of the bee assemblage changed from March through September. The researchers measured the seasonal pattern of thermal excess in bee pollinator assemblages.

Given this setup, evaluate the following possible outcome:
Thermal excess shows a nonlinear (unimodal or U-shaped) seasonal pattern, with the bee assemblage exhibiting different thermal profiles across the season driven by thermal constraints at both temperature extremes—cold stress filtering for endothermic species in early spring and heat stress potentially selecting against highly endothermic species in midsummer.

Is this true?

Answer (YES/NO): NO